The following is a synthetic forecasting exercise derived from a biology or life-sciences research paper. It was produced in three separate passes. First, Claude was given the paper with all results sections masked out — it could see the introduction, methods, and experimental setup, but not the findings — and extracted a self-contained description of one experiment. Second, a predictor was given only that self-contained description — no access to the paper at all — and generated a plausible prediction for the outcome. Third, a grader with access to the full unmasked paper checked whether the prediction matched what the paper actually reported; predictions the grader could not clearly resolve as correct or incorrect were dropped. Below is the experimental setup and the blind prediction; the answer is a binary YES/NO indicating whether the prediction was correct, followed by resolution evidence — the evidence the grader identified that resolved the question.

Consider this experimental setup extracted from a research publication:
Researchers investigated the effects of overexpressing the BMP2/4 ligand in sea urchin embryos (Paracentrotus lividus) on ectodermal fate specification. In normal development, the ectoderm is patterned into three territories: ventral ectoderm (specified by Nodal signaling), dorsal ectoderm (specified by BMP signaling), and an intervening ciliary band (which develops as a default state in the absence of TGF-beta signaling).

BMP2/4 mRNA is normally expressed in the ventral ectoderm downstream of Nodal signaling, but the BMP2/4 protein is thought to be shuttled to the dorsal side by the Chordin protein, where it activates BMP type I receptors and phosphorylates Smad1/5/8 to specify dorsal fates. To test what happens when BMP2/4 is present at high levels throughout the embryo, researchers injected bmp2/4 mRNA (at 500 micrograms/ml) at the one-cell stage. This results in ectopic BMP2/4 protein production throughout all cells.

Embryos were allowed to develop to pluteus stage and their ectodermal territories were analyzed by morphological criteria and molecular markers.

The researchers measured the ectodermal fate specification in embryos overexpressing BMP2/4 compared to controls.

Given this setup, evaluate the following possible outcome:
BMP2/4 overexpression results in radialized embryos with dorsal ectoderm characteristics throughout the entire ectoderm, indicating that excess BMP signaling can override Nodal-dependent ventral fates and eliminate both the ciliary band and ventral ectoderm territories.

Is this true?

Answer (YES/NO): YES